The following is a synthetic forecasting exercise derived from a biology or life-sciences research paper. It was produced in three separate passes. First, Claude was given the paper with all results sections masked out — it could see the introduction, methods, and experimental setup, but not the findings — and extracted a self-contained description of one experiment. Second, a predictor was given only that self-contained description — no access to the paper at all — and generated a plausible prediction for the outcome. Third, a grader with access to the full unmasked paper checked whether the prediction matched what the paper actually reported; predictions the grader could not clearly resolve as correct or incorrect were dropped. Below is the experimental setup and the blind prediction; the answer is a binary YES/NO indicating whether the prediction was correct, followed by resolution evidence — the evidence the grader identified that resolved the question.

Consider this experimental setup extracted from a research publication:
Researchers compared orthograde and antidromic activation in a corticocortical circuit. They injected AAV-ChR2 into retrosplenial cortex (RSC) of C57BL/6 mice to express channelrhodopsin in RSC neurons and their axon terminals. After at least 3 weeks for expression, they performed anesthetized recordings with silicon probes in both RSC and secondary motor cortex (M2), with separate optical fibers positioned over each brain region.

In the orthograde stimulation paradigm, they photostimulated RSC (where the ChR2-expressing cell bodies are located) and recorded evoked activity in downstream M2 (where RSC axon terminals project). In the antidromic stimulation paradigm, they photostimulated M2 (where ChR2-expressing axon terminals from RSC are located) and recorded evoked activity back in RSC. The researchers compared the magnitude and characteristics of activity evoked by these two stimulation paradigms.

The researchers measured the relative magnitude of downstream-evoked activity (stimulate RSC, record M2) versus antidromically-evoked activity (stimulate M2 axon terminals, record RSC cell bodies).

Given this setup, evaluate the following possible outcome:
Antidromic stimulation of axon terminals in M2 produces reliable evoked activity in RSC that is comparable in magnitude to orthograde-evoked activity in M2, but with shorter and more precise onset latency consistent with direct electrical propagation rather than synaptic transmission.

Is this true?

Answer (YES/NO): NO